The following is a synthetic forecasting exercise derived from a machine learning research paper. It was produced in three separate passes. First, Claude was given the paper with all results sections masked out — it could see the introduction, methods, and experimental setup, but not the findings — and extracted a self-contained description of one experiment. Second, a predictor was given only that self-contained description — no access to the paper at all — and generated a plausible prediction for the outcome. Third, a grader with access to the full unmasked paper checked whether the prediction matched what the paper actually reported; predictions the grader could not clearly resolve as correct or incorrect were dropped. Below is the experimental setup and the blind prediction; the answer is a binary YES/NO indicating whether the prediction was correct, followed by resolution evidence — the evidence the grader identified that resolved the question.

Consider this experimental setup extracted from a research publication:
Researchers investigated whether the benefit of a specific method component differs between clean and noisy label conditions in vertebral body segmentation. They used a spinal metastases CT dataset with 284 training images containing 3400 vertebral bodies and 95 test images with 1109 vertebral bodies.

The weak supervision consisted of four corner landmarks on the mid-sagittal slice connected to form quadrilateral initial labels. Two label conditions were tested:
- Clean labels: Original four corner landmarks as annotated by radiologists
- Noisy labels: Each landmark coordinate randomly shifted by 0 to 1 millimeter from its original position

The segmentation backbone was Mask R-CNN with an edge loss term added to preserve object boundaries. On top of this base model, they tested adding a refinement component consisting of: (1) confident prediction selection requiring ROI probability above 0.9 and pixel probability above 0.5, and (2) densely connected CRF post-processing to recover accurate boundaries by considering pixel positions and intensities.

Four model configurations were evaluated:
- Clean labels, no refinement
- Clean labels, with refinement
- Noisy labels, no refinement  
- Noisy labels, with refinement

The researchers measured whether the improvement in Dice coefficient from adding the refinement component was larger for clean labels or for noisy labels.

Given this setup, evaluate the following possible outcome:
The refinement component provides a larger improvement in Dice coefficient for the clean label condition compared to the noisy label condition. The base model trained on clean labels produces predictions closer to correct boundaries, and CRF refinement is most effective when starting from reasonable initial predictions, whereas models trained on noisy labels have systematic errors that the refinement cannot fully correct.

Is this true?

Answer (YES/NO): YES